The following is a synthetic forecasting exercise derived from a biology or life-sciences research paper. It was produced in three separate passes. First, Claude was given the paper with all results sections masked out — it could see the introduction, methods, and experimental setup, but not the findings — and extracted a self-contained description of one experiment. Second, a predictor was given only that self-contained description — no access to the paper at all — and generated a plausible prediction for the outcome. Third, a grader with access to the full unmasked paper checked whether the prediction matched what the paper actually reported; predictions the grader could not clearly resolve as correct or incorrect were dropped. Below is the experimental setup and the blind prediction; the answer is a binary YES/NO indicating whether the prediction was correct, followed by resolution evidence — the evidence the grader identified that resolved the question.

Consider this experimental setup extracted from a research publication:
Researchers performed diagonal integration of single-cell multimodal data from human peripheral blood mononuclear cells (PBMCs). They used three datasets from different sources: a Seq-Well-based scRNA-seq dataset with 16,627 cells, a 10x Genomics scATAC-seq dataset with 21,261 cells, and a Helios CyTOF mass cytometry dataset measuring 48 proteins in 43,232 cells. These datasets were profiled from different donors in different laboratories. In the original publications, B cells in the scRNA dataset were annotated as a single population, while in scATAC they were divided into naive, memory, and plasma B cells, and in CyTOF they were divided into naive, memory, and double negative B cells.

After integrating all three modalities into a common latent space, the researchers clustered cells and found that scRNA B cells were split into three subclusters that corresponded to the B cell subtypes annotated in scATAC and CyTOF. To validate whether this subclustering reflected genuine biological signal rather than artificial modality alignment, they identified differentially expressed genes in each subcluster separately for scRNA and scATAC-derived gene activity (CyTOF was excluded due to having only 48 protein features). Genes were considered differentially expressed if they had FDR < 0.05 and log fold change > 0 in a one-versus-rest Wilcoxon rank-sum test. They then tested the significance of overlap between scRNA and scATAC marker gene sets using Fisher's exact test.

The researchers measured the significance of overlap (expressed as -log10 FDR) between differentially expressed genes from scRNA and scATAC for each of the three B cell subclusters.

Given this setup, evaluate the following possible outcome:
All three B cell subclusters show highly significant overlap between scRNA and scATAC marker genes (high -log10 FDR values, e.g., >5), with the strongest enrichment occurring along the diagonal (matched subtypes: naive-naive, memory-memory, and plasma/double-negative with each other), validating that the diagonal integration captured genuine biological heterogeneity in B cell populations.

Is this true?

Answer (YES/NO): YES